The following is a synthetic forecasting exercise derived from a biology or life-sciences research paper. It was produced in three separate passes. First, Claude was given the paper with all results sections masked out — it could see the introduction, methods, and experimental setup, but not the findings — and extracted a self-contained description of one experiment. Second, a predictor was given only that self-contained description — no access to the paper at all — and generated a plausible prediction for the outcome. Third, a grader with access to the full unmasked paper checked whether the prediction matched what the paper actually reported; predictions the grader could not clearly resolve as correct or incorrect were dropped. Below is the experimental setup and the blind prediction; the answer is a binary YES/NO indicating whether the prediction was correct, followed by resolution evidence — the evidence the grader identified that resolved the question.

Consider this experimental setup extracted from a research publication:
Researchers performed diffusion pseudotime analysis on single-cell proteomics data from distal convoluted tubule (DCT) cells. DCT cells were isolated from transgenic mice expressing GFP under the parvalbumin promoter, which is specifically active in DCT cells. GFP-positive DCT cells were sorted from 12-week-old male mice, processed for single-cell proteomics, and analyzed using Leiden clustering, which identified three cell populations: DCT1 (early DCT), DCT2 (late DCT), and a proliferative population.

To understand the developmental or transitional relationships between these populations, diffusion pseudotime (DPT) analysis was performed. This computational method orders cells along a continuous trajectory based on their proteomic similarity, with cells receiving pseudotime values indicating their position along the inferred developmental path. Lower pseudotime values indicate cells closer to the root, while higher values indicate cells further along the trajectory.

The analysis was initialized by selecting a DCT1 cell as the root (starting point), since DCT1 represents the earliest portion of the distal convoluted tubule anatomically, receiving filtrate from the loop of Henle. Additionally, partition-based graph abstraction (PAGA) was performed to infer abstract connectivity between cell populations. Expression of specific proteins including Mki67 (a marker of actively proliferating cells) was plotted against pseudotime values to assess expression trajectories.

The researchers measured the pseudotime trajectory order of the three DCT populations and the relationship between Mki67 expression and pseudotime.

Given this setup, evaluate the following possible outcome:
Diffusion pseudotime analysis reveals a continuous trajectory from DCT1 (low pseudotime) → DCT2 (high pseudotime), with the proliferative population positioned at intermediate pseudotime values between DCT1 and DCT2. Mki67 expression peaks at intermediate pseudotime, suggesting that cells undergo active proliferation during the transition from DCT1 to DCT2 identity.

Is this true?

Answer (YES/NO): YES